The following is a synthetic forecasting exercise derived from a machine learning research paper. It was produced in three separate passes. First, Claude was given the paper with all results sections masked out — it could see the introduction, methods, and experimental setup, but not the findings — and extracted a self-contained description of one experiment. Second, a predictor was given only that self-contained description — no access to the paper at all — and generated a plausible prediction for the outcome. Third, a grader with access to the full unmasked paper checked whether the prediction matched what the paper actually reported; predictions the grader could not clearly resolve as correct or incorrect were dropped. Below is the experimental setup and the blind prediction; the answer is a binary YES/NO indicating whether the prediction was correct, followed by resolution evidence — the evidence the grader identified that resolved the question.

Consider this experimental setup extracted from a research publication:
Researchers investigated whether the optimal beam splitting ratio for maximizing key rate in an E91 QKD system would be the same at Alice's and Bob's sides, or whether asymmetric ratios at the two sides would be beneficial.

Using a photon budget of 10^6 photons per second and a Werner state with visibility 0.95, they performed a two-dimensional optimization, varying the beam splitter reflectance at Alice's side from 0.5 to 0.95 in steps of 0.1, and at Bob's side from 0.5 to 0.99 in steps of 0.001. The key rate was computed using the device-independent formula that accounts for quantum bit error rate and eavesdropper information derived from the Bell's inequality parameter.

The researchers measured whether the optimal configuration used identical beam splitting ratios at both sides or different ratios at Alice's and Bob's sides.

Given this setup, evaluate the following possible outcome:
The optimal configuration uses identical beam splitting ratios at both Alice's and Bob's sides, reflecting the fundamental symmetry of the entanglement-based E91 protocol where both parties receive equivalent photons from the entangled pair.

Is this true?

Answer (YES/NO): NO